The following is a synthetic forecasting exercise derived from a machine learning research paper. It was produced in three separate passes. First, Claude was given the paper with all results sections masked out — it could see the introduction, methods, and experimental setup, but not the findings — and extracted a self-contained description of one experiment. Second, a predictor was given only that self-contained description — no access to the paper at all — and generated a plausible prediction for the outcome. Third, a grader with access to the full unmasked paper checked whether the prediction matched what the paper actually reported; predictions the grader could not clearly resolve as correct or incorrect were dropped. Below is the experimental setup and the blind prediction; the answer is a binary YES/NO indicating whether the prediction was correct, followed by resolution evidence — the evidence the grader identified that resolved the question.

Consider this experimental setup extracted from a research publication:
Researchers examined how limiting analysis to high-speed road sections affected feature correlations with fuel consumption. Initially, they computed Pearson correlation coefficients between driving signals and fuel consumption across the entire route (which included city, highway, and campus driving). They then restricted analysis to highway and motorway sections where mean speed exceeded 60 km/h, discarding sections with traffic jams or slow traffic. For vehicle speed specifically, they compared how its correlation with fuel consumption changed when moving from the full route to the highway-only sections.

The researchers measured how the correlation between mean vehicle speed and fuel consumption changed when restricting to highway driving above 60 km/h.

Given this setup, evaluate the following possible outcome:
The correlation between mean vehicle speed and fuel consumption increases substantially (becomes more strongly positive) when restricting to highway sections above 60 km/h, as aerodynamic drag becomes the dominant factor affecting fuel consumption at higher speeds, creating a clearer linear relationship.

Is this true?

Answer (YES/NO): NO